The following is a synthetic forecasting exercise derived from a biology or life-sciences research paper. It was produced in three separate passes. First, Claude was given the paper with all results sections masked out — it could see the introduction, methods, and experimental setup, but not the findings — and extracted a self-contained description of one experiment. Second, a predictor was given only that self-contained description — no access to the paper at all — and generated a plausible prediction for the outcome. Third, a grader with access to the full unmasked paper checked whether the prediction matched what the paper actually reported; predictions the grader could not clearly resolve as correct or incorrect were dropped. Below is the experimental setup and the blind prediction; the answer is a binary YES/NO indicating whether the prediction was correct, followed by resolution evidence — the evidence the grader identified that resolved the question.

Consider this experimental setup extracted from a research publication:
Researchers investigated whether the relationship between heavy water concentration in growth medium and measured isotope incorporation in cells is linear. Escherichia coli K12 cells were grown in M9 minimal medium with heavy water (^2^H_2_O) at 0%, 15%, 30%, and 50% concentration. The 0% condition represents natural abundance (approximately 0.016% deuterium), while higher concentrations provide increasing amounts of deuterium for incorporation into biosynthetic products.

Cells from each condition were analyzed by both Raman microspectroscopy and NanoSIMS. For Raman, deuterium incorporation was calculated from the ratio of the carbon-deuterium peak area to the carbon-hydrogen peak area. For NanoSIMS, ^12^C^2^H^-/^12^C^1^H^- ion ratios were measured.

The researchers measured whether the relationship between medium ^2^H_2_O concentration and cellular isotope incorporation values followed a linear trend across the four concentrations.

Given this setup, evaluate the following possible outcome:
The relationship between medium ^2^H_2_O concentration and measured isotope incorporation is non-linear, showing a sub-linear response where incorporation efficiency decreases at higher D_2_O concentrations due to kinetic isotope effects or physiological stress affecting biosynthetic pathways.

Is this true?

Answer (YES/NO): NO